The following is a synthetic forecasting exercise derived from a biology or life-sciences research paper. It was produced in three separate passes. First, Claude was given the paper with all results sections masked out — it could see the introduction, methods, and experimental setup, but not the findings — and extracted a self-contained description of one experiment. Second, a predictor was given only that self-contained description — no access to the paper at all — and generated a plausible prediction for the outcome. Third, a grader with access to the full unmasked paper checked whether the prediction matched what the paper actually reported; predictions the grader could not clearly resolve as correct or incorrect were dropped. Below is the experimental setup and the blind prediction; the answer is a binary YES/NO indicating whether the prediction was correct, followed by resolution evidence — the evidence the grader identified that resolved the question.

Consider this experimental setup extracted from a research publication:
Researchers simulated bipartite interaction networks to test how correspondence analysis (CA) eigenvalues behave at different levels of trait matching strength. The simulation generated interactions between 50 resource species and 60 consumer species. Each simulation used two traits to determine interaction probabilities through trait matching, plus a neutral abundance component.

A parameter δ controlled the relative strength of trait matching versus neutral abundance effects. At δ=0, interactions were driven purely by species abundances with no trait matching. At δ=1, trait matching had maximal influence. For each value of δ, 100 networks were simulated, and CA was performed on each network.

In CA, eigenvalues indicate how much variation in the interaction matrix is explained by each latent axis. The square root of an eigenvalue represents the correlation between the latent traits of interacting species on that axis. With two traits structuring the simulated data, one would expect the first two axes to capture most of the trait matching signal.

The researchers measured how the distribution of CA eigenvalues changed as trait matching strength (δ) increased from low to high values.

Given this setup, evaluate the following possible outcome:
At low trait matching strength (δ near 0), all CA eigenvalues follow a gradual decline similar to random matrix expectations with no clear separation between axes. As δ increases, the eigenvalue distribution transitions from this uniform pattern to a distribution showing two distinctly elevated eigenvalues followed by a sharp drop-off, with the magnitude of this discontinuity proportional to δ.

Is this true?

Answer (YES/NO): NO